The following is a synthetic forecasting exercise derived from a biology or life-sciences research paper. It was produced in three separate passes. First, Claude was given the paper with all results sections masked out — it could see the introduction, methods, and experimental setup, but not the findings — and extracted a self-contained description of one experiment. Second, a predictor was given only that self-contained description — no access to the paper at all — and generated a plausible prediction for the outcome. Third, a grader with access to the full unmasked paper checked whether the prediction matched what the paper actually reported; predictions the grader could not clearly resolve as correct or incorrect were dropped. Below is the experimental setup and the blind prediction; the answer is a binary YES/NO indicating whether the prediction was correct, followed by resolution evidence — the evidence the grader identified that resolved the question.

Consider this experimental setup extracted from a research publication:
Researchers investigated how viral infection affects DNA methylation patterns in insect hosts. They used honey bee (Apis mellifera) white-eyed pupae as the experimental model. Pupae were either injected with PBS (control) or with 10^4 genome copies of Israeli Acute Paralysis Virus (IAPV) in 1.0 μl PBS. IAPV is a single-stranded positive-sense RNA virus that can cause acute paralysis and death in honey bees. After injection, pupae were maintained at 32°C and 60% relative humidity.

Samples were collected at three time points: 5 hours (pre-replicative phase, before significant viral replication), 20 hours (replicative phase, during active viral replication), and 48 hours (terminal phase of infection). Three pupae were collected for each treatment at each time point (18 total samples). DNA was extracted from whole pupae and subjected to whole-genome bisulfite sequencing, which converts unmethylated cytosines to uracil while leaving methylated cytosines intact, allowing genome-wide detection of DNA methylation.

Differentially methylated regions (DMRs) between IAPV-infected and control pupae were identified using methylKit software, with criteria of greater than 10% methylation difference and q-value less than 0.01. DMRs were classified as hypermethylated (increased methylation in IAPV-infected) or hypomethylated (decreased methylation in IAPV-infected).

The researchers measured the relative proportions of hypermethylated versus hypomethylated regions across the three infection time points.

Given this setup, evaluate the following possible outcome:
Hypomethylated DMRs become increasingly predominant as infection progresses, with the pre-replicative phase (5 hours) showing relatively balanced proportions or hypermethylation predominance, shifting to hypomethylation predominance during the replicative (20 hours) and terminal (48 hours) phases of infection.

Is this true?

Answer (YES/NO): NO